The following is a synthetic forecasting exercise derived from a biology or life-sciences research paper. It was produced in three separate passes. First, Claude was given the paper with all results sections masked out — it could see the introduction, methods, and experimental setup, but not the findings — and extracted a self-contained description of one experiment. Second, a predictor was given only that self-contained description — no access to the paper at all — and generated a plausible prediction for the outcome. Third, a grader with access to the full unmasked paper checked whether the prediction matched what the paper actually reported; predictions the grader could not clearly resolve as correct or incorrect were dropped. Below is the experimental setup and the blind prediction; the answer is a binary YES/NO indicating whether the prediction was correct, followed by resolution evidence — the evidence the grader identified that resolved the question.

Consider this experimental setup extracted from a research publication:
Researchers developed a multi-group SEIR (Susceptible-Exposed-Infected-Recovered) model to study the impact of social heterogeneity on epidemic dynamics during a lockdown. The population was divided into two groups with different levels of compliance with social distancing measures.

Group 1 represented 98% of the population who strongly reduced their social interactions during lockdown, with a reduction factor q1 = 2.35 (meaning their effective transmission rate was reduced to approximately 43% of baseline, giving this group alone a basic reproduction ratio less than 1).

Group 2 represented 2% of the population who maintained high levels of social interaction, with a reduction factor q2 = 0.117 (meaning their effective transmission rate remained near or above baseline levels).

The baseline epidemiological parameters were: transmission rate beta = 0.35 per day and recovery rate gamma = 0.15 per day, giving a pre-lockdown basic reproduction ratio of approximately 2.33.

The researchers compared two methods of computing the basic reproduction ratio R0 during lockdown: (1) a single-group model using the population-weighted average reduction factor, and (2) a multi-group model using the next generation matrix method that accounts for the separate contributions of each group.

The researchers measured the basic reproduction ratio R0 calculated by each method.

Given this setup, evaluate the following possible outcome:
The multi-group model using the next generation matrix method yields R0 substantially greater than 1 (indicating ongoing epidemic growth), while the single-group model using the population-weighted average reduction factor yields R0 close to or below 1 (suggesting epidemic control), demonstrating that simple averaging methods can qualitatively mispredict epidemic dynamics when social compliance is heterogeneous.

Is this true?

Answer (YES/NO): YES